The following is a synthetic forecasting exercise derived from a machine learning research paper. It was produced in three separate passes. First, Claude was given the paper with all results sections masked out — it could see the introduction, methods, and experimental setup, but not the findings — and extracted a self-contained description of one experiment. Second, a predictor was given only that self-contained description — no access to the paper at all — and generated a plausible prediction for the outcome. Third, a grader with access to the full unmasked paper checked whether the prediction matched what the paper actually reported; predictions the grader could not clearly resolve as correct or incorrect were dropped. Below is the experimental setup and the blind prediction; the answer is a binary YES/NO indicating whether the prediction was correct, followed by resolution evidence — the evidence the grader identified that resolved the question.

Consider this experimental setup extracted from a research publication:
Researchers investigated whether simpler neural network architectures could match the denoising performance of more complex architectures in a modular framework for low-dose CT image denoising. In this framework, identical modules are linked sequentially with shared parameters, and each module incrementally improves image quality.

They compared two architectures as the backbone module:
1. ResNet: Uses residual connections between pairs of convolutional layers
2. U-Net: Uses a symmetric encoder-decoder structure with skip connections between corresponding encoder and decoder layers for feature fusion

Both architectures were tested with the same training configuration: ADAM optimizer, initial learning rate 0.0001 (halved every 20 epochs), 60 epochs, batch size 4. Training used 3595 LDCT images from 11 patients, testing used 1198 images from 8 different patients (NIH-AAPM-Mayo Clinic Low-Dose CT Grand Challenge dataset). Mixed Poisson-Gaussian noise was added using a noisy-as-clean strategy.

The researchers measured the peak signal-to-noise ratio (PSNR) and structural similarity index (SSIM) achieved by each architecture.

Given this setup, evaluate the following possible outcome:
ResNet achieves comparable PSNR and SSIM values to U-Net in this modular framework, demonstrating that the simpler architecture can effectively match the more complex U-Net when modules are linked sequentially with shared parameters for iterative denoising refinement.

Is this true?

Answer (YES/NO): NO